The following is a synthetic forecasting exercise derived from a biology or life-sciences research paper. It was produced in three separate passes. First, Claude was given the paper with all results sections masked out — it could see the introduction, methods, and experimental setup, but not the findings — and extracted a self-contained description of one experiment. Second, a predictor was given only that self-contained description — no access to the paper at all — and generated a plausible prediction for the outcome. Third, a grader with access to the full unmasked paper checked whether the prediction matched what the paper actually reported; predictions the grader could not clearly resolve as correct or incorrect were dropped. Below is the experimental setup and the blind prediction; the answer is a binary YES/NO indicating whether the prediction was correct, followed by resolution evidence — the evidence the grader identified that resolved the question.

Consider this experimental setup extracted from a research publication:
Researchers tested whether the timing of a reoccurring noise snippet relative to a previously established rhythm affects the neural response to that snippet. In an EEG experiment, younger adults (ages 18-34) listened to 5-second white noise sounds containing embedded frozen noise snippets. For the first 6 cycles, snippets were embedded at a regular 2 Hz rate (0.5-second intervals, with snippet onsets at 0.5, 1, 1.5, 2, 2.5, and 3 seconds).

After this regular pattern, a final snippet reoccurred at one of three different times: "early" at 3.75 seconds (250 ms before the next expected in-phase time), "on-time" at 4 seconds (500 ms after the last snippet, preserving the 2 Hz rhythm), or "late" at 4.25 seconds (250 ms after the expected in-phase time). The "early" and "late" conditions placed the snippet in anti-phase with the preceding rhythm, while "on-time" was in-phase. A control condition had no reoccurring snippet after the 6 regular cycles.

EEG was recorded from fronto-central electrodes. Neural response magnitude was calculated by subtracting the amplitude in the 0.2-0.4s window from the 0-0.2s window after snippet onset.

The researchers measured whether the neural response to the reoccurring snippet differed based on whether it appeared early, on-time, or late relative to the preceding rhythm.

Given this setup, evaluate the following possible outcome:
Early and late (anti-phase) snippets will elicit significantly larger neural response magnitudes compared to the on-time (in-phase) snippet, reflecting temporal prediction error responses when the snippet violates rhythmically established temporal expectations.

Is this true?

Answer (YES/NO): NO